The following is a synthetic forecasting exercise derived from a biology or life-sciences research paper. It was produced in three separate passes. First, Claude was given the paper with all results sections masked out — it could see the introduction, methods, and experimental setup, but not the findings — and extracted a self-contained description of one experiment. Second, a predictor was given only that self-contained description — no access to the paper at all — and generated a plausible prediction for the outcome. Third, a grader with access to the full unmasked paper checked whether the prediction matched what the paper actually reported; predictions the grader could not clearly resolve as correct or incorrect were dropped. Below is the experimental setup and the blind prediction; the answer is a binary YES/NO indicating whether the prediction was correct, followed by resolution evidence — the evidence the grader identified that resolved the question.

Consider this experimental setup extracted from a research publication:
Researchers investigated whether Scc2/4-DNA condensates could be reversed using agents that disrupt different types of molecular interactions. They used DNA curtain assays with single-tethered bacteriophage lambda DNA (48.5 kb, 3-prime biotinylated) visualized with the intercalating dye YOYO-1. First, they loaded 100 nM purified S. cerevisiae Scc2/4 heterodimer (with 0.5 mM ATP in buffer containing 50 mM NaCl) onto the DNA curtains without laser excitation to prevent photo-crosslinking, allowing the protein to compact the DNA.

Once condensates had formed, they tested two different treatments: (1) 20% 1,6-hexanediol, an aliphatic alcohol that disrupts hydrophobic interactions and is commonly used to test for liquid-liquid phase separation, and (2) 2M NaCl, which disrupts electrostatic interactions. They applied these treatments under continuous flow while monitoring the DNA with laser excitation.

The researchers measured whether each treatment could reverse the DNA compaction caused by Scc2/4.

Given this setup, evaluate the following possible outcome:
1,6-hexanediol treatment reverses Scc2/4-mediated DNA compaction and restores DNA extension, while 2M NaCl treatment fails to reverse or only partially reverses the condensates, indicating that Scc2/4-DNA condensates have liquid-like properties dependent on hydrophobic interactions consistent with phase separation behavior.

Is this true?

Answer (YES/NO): NO